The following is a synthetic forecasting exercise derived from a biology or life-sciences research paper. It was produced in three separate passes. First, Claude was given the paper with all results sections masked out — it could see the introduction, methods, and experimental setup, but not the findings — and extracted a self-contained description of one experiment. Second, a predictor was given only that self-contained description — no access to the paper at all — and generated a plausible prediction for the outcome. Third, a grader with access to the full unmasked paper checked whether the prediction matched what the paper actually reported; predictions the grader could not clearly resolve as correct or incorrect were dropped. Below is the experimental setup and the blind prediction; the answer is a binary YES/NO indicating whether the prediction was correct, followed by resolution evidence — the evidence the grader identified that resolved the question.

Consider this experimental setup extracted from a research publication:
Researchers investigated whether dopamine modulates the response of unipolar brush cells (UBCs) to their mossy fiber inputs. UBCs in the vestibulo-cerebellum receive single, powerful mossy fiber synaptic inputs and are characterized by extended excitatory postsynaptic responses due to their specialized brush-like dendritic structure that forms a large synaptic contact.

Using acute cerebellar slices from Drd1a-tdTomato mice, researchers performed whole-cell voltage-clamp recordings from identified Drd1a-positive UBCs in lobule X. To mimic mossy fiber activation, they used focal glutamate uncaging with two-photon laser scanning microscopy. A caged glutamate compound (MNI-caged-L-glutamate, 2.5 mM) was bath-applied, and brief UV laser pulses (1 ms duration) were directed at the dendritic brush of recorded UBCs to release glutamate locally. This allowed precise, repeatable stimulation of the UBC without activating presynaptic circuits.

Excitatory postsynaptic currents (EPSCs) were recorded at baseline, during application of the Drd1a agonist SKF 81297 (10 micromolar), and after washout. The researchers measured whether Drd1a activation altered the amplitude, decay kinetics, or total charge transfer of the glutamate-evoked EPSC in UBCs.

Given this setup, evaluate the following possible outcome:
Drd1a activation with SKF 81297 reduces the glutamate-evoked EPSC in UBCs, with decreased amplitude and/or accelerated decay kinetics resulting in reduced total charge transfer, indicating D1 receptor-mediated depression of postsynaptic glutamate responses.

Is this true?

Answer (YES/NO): NO